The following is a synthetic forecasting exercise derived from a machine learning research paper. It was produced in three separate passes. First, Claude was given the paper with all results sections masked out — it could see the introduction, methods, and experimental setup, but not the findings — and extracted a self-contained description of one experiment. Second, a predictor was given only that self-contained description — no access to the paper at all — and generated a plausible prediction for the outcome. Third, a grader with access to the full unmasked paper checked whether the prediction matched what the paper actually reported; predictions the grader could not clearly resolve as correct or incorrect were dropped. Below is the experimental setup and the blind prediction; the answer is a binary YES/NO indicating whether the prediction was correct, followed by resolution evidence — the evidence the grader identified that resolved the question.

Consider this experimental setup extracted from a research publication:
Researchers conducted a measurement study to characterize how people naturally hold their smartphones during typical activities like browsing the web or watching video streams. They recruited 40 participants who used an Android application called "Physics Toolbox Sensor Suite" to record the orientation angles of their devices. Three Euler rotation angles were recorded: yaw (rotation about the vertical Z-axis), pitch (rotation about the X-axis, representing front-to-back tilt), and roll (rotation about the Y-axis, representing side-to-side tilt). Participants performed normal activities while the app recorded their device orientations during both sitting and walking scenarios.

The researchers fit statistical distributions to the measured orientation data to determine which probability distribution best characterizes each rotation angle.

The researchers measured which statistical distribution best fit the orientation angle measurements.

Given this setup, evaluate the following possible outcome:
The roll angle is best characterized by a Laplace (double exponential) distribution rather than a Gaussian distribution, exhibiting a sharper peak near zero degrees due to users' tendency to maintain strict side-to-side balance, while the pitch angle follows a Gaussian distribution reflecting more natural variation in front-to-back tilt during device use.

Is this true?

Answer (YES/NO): NO